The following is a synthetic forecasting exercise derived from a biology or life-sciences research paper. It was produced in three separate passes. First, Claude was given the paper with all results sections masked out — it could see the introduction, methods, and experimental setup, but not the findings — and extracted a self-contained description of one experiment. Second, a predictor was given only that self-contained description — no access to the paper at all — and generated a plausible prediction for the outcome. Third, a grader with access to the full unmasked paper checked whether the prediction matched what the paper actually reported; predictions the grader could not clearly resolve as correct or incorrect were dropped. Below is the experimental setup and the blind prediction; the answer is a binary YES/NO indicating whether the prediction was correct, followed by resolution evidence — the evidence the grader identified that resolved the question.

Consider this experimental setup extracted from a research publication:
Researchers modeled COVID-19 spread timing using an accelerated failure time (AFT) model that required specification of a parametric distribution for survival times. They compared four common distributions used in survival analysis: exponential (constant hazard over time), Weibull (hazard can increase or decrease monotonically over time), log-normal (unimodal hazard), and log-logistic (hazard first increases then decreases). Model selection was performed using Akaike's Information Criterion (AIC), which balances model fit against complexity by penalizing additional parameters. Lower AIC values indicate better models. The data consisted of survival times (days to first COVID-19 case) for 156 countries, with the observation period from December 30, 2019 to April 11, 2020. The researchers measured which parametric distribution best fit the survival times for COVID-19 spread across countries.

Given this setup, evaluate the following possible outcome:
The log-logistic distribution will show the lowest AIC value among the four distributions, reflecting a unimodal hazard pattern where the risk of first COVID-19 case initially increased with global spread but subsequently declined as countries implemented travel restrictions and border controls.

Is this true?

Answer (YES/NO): NO